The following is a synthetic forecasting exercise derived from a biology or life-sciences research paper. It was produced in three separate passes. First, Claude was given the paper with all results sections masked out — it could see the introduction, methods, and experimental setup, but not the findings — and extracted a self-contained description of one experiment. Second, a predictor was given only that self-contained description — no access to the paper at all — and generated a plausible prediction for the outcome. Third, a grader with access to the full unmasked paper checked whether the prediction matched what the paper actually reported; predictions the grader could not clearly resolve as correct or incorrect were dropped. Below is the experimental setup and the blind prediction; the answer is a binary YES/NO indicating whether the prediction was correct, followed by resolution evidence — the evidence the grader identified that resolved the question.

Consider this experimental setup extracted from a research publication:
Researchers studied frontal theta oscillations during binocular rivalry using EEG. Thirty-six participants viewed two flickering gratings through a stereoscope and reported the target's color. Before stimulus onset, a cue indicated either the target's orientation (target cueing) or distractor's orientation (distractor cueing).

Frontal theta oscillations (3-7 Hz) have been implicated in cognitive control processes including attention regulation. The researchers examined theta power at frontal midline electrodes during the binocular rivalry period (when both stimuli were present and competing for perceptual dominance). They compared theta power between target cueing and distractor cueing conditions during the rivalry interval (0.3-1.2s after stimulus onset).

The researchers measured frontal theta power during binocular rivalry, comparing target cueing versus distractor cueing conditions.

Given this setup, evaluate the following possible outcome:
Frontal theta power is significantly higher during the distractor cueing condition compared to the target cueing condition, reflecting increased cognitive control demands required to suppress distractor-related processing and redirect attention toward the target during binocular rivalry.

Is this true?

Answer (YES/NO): YES